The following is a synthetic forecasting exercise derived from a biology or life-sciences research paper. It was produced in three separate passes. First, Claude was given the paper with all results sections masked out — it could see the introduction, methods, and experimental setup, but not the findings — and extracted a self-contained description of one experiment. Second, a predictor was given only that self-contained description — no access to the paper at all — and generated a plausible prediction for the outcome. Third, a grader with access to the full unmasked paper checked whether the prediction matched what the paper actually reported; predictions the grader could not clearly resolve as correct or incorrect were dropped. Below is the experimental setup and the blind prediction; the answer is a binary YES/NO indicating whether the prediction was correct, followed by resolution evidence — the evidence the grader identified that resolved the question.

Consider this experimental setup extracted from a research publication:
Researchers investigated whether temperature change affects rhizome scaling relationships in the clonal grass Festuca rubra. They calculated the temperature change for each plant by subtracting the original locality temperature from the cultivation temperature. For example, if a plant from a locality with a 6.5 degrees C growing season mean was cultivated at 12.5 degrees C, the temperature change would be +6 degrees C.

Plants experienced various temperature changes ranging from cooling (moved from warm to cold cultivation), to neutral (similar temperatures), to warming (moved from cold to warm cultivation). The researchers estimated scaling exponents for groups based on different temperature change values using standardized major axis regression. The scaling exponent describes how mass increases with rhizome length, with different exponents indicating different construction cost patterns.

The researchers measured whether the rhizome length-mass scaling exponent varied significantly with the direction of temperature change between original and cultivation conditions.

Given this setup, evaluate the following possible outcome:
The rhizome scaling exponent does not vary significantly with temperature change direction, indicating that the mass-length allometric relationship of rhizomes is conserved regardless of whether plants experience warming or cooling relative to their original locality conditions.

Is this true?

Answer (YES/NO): YES